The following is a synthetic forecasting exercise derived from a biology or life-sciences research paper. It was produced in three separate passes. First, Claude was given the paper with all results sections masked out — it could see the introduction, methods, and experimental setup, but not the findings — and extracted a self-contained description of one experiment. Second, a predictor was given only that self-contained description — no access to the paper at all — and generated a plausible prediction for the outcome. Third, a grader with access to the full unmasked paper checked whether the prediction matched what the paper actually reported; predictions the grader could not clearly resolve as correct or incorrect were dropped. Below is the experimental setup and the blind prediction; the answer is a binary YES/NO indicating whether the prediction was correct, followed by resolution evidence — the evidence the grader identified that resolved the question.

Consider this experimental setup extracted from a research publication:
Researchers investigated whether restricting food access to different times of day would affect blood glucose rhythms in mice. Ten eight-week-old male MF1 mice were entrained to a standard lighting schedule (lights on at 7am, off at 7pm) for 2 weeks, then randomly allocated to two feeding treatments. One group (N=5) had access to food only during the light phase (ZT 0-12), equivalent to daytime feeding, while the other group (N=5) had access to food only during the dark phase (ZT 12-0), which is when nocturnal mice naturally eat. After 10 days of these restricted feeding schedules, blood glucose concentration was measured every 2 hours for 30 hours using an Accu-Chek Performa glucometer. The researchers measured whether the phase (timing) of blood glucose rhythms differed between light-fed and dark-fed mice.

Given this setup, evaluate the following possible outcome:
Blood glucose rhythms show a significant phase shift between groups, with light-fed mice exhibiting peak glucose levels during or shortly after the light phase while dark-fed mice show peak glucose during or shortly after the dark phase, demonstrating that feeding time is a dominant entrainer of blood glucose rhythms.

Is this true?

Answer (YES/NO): YES